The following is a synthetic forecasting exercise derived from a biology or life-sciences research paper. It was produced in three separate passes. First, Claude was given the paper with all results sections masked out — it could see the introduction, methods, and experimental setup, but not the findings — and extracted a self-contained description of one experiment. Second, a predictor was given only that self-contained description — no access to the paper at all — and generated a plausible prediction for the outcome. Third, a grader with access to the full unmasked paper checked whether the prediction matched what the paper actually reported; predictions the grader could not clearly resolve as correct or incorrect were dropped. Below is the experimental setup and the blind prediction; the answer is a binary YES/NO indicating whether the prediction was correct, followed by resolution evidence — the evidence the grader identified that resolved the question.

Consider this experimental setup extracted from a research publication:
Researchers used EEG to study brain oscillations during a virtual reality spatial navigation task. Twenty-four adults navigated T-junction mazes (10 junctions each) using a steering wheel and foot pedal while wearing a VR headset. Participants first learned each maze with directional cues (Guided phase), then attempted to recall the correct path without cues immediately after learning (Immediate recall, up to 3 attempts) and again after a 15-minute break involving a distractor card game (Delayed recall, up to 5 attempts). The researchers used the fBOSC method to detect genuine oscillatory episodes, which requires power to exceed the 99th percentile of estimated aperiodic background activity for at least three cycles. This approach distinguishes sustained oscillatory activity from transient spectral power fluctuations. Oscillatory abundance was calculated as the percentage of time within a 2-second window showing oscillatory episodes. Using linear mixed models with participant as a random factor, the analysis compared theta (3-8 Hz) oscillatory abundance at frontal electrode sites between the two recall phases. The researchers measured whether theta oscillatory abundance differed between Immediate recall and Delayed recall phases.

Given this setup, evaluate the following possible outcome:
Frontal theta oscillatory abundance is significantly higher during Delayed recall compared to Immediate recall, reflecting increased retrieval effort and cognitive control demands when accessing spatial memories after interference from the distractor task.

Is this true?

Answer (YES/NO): YES